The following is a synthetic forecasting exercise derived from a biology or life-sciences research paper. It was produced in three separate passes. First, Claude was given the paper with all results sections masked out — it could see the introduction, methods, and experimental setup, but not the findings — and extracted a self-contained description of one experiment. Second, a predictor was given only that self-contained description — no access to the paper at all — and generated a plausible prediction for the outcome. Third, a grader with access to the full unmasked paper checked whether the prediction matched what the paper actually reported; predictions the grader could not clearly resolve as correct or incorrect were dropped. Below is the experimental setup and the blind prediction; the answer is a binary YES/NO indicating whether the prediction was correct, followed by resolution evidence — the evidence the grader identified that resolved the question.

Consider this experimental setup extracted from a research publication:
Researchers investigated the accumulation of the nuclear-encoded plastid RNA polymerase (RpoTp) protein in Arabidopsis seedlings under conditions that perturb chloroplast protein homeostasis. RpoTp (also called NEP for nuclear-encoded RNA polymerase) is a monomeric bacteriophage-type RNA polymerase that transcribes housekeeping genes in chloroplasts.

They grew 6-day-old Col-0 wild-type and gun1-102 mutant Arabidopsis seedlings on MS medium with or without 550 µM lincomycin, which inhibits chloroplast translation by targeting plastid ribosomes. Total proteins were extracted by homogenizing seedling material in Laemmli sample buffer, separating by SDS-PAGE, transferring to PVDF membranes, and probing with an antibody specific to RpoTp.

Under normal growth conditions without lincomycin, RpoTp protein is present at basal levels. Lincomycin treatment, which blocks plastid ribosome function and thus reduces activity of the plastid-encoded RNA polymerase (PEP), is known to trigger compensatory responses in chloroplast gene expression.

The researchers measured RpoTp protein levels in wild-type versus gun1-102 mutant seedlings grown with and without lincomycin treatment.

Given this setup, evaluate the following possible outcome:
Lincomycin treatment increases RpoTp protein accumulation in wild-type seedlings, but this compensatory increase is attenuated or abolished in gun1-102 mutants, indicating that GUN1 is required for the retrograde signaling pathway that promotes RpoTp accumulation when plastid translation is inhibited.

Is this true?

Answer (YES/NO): NO